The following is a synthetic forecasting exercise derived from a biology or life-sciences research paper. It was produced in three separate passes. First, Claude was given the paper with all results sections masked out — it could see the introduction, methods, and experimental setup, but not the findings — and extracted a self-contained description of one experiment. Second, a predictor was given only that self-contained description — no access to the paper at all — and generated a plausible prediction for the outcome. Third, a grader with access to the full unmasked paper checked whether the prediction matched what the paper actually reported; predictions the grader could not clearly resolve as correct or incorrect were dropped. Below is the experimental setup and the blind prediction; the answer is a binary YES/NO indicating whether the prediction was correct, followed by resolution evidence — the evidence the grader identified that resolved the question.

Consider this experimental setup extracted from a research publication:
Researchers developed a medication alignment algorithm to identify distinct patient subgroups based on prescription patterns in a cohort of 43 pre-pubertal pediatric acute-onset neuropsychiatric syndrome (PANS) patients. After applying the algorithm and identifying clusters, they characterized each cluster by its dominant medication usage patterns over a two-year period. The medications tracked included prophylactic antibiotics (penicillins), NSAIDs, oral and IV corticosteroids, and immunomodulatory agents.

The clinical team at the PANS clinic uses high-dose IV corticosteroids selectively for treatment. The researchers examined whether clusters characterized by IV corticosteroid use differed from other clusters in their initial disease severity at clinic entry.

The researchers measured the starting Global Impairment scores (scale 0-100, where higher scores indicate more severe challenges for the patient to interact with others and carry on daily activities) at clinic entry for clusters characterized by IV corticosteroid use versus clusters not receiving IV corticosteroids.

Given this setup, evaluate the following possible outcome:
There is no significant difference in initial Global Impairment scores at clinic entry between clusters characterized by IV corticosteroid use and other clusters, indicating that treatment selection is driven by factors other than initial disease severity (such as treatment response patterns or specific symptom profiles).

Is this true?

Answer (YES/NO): NO